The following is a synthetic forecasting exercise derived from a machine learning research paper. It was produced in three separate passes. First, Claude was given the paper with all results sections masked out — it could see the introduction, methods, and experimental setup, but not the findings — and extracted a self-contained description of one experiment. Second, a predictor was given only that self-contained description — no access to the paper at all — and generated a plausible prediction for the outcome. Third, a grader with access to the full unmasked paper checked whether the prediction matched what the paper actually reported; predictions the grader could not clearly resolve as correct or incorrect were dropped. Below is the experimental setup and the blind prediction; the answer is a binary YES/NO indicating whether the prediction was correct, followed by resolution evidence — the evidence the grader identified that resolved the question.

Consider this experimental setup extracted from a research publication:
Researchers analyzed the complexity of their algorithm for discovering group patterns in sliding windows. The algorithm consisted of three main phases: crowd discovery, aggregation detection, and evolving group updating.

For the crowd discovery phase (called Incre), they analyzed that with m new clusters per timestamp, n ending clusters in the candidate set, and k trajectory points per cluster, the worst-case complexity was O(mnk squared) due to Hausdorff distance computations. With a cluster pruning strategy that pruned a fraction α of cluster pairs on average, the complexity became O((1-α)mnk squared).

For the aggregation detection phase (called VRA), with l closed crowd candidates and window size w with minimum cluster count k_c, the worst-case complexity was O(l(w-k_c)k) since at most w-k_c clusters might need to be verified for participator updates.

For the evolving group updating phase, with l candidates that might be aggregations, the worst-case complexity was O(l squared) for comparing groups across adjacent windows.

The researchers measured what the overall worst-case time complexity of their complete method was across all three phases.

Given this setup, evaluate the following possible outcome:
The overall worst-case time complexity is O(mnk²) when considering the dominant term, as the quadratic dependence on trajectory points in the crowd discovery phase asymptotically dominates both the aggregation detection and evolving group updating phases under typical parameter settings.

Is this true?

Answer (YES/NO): NO